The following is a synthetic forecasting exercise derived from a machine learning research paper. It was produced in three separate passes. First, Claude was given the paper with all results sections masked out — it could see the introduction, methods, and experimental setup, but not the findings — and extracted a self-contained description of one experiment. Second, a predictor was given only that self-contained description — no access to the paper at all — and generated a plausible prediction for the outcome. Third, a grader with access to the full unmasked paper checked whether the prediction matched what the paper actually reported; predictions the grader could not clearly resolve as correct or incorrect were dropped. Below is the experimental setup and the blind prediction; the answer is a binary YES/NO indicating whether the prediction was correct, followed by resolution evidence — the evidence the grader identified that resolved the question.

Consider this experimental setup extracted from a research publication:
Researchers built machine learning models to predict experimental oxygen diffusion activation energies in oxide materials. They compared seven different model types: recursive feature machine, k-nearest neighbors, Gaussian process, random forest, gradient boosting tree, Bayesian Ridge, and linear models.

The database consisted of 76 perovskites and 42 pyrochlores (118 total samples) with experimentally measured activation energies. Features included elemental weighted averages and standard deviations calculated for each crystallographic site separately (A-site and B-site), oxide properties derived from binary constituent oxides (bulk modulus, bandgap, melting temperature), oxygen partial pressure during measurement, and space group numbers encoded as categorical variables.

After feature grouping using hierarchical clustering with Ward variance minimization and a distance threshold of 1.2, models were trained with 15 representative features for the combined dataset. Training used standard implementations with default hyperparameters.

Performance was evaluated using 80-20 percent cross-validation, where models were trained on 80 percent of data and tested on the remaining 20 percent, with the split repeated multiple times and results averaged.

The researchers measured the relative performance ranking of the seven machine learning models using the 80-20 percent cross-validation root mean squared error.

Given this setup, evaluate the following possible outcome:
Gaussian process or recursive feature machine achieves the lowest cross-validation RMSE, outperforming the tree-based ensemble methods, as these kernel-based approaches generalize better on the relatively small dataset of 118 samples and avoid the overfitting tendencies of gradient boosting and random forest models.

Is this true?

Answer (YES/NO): NO